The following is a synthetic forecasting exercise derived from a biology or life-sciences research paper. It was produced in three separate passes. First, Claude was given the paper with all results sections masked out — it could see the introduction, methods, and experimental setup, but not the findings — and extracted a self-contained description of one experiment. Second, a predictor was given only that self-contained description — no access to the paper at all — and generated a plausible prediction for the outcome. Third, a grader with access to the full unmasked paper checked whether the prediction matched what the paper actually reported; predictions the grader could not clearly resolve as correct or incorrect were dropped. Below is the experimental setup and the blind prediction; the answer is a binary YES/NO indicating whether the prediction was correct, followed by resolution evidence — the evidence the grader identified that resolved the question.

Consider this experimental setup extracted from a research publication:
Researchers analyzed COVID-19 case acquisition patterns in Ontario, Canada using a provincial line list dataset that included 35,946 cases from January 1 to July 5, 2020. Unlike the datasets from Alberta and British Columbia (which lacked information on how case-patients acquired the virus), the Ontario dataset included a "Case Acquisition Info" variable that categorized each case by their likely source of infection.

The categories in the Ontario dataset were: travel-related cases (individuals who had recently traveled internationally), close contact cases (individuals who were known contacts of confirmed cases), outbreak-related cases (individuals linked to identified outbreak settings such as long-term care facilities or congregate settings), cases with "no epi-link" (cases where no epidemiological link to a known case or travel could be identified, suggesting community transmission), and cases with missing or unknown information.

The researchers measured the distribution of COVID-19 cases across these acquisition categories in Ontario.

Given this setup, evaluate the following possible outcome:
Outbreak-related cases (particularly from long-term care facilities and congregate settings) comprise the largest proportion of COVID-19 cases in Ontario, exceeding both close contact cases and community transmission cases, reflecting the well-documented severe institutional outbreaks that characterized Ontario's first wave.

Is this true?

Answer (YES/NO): YES